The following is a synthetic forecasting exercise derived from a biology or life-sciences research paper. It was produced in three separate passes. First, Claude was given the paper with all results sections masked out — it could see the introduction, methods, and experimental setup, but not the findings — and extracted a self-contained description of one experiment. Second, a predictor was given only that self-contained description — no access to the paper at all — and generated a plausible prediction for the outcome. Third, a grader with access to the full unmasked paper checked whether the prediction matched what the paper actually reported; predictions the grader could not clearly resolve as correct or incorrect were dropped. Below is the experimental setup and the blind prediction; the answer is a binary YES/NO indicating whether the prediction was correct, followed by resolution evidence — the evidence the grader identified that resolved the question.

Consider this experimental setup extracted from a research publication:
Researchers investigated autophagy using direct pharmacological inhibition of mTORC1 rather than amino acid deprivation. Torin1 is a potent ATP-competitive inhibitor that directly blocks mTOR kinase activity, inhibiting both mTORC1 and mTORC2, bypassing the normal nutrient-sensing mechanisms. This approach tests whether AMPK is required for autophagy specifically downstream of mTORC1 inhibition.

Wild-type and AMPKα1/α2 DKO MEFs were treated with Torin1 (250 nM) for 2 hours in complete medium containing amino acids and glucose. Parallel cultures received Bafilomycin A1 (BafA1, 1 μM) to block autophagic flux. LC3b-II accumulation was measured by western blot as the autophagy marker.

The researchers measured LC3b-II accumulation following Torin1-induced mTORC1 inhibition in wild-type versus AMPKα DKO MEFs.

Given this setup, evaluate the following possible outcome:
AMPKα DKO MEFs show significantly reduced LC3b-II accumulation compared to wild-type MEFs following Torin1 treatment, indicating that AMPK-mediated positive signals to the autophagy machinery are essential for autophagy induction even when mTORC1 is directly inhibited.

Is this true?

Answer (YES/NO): NO